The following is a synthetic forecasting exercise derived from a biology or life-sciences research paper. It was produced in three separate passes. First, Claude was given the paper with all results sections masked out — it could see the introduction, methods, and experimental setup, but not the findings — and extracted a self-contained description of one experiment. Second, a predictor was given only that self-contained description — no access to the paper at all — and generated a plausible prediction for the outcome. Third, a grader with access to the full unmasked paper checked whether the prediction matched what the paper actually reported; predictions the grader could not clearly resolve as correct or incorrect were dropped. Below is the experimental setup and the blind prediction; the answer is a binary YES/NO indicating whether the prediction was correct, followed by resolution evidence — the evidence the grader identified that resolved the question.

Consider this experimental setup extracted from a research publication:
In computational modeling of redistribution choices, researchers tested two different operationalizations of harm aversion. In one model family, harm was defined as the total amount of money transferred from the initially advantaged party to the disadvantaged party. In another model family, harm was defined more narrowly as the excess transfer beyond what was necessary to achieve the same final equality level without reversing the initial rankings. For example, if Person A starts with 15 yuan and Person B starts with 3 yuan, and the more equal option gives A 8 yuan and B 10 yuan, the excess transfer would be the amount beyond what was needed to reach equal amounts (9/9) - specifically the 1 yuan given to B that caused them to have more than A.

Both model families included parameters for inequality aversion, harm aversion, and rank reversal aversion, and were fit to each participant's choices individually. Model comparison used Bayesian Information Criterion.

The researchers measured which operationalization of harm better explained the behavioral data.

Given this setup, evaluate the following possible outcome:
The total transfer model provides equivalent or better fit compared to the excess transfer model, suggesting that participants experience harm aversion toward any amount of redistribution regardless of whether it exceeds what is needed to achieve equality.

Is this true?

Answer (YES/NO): NO